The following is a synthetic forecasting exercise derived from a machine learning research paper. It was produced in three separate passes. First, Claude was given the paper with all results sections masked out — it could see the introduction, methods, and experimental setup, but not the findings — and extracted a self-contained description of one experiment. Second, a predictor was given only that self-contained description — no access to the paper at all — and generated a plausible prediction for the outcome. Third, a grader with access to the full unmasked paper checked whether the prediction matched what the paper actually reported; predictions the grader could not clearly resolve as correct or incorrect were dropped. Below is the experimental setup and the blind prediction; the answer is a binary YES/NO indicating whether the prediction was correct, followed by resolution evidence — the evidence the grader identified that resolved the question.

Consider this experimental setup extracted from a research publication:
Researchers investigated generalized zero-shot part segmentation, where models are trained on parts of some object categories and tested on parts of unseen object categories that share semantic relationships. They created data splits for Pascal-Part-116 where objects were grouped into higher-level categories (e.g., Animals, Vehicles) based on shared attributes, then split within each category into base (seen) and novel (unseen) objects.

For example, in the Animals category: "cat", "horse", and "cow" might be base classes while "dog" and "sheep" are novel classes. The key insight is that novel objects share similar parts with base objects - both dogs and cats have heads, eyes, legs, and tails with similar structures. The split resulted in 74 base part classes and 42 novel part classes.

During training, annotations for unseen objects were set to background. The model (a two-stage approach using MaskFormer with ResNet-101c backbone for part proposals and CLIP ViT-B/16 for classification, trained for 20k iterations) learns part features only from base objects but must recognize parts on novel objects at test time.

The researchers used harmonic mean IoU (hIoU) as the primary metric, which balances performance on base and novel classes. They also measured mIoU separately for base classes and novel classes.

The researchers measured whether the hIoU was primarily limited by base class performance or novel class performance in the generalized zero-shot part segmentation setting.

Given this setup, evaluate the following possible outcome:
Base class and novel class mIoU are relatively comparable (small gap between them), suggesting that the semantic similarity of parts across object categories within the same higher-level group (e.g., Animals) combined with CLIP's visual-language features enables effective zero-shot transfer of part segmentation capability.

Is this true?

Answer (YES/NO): NO